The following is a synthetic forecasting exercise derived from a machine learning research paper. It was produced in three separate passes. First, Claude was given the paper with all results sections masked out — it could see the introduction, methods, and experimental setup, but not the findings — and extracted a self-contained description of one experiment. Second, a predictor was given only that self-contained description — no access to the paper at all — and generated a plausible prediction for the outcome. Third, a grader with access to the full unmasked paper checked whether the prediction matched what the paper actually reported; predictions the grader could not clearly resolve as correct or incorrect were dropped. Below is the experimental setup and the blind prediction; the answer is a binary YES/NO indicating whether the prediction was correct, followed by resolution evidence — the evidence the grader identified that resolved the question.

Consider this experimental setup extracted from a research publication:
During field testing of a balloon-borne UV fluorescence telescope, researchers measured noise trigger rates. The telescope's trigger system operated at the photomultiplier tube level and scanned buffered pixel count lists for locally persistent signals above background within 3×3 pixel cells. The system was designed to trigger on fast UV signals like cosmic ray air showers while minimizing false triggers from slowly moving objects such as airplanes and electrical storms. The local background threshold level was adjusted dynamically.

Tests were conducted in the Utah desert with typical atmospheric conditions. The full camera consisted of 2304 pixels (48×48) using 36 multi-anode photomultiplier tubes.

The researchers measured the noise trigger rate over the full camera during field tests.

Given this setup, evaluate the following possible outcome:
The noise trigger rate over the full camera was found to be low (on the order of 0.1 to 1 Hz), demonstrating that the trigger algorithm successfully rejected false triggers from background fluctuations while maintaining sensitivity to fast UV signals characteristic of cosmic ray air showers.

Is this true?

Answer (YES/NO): YES